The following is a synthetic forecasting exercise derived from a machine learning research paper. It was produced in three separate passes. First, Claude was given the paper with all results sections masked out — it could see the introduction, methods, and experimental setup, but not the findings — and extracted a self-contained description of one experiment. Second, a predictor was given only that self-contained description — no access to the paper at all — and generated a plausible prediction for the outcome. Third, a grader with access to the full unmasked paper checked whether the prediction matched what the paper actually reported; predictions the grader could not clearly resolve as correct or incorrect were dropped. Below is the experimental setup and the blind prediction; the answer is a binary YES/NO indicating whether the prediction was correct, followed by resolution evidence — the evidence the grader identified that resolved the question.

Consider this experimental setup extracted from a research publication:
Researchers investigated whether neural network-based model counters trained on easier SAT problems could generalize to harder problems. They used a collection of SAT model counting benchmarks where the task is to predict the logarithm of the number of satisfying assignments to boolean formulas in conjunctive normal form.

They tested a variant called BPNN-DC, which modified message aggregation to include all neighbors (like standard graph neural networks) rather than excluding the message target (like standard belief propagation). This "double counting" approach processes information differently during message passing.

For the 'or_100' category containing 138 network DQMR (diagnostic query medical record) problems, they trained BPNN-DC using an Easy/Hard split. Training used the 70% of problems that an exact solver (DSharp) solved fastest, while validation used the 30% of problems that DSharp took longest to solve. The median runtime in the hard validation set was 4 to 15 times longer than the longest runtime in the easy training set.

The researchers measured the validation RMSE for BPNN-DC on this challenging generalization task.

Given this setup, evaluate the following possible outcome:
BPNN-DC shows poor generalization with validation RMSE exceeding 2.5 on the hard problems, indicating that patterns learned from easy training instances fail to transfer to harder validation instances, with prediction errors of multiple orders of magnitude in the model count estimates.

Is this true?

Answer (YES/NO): YES